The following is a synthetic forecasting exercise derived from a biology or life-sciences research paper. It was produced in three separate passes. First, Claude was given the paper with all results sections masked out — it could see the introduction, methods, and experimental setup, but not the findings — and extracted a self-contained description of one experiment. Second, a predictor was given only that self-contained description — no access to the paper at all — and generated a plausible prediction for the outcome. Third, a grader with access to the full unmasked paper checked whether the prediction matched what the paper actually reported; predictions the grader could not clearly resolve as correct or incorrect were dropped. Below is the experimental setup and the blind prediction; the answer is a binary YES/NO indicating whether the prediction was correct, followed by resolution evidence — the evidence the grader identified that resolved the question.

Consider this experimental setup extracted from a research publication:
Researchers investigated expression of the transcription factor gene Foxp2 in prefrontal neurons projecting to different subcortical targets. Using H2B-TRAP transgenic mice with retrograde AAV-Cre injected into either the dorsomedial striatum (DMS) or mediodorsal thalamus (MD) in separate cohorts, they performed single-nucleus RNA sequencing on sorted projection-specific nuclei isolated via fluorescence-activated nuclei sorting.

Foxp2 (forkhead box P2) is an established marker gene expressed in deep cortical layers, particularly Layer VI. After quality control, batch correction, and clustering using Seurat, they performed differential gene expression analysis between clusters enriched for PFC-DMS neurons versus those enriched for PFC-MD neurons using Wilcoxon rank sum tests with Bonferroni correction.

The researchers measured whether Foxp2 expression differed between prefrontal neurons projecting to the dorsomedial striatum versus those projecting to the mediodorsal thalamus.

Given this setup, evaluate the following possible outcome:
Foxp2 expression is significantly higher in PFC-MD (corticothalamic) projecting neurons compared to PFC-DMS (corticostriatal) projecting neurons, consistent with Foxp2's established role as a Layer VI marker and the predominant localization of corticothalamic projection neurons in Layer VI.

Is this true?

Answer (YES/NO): YES